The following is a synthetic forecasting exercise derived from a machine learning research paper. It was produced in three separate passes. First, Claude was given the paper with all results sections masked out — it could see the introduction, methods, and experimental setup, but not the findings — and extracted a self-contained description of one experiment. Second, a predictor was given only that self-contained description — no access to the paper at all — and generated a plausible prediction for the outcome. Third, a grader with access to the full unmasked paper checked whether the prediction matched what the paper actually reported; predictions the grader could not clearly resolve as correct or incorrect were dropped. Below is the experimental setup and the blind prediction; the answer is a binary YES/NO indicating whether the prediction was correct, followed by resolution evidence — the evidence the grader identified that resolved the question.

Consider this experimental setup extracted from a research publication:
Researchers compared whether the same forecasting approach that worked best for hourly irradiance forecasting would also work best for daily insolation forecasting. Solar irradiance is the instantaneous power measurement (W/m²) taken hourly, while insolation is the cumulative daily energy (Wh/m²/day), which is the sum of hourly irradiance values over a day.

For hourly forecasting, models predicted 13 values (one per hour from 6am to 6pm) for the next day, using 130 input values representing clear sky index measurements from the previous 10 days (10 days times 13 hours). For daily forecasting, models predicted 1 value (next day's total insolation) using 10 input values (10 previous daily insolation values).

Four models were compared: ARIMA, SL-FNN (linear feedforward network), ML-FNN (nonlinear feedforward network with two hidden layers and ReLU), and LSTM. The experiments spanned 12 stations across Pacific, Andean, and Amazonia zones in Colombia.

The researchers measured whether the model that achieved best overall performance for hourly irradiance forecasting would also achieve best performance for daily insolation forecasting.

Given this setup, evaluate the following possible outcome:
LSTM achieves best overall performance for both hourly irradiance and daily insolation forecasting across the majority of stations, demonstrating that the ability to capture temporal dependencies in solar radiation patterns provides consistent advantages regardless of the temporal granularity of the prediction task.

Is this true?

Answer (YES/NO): NO